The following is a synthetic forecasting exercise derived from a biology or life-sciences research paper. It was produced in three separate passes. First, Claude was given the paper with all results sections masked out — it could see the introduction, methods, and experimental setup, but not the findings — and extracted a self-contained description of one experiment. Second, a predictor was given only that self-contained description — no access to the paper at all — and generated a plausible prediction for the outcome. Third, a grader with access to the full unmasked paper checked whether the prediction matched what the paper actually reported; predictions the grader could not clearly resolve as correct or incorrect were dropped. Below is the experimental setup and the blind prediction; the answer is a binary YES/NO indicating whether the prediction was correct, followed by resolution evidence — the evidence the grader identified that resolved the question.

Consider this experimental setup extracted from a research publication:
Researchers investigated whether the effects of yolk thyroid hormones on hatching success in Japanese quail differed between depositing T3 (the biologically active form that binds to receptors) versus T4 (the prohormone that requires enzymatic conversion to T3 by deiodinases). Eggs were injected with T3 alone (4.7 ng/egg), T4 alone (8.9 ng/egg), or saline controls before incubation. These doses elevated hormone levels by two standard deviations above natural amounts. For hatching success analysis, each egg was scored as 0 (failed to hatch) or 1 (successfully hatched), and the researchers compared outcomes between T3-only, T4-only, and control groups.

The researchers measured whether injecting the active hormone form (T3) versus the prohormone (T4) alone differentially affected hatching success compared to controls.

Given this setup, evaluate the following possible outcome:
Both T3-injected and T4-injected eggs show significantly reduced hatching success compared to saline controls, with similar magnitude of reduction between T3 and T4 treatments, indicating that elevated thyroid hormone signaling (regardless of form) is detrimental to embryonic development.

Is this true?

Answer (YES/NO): NO